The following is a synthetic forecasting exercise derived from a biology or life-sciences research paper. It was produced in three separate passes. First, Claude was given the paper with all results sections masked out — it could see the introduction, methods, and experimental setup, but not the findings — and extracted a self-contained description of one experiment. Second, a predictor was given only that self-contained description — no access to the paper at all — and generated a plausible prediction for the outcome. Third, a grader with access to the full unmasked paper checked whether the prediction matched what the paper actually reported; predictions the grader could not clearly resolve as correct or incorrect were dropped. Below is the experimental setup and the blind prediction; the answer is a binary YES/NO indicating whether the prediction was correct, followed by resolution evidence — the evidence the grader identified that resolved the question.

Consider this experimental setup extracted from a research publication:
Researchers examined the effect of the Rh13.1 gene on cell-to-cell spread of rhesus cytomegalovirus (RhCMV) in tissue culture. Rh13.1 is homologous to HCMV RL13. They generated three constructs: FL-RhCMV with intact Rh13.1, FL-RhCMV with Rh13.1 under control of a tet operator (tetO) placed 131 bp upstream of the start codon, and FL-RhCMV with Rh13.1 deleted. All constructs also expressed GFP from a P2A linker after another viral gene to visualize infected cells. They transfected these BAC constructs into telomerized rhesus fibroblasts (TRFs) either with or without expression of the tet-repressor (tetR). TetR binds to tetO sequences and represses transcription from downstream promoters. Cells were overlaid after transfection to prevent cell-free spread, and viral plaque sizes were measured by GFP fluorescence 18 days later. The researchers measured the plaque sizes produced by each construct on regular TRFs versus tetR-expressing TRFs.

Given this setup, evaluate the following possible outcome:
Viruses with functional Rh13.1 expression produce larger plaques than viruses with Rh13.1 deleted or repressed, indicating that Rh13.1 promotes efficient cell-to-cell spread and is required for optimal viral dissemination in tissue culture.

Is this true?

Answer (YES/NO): NO